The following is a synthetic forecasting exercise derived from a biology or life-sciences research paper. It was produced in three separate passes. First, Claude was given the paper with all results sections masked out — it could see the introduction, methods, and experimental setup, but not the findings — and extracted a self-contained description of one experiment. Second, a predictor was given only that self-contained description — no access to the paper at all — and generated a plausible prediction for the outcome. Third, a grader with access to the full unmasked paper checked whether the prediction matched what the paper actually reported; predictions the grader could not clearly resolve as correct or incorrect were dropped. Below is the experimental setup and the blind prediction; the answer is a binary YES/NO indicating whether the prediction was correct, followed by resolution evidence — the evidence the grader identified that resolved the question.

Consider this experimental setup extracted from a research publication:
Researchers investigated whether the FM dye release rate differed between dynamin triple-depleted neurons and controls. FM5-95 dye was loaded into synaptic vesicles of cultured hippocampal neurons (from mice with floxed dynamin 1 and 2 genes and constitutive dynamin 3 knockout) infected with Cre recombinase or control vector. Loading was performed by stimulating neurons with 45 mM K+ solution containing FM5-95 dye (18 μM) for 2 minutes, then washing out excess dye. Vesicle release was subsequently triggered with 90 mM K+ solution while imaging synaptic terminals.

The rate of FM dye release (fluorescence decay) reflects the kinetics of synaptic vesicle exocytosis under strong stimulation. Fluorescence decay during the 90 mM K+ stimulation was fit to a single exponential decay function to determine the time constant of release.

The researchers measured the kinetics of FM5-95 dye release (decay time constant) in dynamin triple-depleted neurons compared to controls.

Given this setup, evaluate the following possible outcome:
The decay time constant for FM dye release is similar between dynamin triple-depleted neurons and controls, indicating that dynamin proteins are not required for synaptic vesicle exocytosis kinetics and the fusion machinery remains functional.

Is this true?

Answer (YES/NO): NO